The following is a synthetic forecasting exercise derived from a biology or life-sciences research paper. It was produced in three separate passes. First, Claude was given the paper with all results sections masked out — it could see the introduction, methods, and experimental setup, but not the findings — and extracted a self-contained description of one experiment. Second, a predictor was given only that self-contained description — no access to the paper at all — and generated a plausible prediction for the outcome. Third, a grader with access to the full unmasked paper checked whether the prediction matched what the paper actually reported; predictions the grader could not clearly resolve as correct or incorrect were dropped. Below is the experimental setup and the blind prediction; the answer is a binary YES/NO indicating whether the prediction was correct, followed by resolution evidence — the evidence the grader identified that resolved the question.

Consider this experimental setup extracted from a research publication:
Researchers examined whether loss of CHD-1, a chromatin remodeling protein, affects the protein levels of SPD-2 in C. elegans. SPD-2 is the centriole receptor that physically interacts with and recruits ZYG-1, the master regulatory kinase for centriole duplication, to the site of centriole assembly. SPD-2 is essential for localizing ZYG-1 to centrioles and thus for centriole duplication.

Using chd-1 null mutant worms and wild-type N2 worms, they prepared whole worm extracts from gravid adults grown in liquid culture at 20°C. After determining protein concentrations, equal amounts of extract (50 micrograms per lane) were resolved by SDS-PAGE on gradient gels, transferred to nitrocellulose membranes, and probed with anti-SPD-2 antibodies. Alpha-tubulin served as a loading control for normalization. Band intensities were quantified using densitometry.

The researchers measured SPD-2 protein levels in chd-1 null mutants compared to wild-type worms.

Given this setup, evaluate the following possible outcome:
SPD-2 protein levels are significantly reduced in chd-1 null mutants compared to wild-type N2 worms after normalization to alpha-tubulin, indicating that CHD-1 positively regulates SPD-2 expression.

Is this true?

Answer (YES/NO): NO